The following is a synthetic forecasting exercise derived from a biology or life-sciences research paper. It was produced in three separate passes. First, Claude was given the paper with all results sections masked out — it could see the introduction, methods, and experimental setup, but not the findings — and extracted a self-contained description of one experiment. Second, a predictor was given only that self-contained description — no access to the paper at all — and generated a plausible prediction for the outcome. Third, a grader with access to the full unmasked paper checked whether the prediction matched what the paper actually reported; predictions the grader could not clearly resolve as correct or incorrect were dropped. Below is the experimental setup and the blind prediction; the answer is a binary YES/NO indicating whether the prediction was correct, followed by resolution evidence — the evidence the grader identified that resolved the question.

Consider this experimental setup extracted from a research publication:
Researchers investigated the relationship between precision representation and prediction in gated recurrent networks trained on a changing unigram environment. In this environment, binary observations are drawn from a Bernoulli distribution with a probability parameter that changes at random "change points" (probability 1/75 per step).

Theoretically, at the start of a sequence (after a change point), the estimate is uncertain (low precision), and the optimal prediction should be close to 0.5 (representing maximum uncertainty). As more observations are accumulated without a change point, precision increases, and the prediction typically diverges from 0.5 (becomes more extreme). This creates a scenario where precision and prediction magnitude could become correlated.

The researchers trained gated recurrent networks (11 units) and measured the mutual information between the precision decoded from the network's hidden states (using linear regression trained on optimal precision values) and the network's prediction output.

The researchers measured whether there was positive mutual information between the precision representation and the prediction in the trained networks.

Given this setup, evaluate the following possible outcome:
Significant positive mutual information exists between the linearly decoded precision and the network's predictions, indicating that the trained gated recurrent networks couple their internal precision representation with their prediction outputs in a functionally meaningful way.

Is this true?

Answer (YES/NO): NO